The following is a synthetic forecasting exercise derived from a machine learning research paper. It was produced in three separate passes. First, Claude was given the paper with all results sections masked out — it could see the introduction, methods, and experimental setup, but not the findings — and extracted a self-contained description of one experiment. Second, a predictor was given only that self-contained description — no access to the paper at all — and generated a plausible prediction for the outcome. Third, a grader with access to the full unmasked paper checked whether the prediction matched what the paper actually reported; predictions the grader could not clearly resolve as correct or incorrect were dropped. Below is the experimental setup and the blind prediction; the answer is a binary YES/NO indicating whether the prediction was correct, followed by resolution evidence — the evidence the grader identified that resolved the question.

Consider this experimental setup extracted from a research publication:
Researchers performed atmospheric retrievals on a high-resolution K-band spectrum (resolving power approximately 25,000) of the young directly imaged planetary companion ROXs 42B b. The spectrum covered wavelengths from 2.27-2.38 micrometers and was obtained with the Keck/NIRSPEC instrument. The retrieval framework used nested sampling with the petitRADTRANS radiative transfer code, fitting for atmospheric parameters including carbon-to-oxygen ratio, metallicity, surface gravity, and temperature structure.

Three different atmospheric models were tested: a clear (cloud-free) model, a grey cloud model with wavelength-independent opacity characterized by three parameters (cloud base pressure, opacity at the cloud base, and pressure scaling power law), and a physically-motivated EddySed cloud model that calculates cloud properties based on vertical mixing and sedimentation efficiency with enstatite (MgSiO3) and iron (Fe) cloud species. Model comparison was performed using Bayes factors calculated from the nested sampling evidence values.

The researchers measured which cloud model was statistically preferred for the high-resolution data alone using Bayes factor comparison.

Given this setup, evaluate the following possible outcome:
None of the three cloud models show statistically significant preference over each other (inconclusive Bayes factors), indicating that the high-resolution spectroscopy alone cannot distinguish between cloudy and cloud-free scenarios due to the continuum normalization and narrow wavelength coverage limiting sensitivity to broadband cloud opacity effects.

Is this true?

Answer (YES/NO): NO